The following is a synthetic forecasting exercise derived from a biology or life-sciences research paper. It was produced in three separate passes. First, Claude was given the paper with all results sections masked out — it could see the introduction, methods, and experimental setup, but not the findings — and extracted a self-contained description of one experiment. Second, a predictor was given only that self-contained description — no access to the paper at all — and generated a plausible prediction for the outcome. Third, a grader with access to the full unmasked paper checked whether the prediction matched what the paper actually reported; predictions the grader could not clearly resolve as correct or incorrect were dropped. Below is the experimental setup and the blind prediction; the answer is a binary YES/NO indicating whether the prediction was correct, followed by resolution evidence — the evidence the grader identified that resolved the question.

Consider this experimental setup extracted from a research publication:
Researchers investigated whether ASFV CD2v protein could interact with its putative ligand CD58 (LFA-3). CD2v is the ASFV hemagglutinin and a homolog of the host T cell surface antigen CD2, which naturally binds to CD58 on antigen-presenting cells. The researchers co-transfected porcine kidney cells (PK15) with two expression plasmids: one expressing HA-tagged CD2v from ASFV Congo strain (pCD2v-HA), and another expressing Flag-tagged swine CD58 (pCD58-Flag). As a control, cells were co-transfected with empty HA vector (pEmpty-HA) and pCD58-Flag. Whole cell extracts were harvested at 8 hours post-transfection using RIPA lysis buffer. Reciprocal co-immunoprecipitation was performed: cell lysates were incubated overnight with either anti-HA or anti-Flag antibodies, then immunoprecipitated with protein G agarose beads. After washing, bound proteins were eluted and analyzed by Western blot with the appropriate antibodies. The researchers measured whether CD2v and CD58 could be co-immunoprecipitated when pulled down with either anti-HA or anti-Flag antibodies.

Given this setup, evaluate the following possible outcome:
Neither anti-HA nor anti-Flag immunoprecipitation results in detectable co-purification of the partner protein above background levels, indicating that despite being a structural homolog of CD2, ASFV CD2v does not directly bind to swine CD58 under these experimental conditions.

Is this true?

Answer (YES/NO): NO